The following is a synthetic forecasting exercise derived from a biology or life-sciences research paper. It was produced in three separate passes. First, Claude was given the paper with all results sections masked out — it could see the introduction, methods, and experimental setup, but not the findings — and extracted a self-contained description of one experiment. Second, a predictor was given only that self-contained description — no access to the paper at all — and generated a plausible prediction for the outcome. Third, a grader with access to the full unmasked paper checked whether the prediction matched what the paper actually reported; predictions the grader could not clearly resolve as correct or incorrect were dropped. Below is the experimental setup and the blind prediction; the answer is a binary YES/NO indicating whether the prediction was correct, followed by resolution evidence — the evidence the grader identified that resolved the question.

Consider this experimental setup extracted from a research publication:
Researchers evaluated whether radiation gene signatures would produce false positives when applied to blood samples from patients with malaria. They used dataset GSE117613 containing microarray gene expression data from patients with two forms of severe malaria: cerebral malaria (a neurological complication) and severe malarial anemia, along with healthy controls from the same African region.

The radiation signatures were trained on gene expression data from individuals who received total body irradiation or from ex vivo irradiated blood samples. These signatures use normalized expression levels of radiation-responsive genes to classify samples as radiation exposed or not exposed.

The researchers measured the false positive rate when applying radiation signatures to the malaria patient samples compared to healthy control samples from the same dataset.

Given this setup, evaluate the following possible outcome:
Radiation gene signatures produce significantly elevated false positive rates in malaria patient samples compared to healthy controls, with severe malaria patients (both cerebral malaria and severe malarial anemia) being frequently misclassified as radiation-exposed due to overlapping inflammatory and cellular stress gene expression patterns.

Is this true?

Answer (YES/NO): NO